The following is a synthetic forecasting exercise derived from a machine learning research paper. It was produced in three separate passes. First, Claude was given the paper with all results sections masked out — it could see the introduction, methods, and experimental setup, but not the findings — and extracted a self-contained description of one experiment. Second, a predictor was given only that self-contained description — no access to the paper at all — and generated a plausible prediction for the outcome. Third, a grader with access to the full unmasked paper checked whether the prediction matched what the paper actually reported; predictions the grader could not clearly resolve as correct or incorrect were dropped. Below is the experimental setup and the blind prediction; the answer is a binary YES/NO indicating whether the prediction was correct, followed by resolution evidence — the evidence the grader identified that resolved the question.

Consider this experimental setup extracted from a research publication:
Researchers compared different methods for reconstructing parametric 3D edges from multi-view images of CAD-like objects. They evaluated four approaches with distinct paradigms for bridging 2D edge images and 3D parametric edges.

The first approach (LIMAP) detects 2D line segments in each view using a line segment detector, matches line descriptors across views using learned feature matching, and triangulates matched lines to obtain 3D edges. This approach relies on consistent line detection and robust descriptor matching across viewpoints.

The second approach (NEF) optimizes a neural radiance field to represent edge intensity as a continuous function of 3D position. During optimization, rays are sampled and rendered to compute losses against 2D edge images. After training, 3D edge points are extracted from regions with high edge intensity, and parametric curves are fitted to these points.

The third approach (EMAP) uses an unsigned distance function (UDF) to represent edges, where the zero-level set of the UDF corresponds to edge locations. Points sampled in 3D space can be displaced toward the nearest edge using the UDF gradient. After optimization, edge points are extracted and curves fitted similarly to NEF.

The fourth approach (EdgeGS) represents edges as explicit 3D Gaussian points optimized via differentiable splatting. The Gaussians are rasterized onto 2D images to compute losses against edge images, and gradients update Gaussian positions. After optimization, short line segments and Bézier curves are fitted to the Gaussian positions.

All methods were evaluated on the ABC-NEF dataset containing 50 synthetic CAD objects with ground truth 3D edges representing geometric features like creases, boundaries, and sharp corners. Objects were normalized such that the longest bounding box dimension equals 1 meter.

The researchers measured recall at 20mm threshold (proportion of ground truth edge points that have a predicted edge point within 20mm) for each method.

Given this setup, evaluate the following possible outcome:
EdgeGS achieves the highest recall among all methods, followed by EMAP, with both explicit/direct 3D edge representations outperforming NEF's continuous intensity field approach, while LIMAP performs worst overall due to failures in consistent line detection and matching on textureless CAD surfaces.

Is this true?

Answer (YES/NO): YES